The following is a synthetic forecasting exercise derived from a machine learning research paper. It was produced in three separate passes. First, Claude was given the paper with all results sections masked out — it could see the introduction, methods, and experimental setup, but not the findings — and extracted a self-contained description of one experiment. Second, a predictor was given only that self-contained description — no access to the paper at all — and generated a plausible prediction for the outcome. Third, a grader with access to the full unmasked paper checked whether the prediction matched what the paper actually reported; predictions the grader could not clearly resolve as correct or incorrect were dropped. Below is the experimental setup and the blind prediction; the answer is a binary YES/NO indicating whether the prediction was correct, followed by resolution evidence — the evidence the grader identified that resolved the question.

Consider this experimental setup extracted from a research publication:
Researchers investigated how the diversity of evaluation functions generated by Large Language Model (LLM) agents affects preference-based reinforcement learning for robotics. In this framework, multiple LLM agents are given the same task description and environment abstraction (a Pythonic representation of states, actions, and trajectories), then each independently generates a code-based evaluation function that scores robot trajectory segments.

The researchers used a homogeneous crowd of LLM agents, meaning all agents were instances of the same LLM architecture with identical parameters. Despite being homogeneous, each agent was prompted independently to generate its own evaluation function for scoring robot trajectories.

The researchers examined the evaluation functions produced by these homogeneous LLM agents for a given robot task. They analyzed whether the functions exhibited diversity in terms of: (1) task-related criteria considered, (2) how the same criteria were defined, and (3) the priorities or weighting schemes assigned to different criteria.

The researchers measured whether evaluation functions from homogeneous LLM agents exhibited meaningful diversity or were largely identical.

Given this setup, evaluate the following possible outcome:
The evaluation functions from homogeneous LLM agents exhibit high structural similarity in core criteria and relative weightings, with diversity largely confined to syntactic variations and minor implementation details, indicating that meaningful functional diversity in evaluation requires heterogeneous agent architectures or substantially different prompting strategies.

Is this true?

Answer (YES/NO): NO